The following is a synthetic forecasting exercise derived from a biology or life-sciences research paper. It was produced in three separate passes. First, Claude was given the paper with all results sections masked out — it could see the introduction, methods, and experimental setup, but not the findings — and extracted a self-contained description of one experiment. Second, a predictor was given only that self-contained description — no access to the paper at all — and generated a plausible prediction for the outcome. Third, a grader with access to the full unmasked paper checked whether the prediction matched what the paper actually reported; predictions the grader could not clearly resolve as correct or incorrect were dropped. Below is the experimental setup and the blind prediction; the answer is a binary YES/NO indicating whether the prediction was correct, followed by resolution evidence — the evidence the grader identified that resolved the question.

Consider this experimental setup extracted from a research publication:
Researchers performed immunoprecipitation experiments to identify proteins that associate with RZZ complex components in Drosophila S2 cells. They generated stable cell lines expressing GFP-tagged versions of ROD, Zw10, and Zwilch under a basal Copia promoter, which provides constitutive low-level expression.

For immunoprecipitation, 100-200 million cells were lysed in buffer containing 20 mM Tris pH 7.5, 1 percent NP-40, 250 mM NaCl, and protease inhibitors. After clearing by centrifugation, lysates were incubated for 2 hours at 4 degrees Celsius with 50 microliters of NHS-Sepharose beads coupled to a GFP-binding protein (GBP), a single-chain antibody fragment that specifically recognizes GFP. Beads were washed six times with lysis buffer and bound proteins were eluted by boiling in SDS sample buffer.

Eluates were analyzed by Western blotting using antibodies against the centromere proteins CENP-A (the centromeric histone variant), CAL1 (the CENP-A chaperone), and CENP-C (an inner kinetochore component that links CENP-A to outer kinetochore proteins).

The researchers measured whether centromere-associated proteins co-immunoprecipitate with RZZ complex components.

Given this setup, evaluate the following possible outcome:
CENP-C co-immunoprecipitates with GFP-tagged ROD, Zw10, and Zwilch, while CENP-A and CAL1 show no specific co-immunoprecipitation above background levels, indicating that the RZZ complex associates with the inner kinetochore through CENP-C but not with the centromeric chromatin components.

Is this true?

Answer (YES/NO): NO